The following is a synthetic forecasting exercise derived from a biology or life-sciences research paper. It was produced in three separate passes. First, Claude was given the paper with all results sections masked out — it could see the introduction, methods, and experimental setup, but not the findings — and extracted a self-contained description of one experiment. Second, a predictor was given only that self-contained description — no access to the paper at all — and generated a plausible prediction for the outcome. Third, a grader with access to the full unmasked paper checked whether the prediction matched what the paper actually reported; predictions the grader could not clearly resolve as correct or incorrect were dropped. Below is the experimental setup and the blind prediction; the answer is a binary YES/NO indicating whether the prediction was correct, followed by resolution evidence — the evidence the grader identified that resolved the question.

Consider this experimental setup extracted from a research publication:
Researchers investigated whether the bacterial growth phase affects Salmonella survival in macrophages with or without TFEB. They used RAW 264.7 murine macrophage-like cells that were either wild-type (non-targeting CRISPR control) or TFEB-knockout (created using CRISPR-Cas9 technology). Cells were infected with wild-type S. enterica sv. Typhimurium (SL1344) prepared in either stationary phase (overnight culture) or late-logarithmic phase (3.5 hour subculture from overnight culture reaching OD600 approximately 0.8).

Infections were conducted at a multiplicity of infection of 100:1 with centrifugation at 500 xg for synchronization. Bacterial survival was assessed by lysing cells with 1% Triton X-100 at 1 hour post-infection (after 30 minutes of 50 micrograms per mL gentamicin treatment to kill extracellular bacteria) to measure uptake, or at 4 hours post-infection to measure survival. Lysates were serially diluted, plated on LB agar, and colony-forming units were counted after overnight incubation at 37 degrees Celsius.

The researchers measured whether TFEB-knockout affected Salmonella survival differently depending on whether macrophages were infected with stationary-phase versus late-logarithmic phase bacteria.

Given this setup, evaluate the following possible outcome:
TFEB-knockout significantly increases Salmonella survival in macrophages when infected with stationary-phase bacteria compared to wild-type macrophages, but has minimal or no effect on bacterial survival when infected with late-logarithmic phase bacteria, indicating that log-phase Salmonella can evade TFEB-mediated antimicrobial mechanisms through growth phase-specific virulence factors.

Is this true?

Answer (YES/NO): NO